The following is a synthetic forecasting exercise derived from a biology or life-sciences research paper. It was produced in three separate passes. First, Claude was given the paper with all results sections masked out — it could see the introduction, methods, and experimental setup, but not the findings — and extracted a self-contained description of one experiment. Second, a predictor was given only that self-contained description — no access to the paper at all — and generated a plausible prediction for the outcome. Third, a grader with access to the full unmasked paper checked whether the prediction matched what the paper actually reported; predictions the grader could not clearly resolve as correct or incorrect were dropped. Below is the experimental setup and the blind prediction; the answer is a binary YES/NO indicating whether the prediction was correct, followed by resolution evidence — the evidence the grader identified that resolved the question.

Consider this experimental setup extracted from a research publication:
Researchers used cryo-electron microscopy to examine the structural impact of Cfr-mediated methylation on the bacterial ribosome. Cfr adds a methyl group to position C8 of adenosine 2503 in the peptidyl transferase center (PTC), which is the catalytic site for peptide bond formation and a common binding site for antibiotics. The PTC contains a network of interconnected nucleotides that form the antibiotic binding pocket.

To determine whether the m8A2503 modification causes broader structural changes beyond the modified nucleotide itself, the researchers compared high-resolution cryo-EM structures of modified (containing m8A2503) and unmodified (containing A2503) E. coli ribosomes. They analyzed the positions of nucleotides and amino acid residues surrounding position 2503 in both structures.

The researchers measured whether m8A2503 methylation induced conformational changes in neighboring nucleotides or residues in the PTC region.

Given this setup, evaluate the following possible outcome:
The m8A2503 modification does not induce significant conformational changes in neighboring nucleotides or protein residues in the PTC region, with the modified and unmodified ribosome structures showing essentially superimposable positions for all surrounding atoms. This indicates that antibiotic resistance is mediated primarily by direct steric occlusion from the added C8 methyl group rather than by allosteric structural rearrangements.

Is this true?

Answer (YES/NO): YES